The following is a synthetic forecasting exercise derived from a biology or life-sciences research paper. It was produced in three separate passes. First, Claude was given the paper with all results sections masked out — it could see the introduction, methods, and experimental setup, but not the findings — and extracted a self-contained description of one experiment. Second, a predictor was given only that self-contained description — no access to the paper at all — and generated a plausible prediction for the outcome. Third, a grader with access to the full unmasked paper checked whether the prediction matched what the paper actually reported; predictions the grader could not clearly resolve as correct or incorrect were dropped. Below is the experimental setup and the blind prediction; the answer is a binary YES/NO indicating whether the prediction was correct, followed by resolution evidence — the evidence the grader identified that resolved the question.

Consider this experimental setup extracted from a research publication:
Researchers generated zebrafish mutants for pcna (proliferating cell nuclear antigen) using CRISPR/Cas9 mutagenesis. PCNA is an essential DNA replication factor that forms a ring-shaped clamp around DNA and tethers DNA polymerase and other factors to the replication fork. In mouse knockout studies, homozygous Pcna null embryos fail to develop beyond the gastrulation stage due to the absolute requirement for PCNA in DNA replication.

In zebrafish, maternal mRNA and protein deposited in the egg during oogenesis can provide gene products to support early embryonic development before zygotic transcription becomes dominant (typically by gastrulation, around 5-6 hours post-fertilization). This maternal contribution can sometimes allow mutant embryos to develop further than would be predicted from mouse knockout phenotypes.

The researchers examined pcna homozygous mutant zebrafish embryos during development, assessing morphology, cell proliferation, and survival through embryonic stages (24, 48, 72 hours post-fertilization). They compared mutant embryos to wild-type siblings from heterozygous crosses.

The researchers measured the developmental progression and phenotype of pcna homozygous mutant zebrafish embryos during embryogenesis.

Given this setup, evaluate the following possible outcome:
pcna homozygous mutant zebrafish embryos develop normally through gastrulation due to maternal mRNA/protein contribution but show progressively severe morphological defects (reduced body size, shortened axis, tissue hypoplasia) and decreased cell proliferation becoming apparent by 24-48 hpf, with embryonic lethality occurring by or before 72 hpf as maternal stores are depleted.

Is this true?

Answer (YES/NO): NO